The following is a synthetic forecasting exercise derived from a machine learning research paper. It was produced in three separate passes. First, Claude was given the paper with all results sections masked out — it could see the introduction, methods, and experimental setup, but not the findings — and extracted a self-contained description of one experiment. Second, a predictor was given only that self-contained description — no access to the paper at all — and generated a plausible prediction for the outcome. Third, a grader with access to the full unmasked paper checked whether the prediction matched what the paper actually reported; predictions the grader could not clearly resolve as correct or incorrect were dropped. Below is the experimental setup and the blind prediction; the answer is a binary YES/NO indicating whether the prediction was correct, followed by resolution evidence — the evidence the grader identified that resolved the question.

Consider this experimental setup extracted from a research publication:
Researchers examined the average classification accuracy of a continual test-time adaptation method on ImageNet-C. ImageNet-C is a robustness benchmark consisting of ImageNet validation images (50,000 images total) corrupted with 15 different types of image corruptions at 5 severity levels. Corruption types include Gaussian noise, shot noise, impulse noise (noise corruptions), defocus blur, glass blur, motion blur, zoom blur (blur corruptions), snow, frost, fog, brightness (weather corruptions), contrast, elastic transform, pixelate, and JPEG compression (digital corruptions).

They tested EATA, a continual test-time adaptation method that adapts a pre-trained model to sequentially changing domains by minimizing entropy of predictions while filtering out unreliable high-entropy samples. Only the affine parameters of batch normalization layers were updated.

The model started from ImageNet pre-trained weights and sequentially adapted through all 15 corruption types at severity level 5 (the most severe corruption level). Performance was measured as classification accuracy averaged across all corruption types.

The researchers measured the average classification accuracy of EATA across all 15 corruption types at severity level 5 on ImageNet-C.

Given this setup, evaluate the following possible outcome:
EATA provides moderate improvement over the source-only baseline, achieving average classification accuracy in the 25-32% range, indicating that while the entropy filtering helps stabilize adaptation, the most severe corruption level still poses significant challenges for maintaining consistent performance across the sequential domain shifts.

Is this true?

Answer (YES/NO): NO